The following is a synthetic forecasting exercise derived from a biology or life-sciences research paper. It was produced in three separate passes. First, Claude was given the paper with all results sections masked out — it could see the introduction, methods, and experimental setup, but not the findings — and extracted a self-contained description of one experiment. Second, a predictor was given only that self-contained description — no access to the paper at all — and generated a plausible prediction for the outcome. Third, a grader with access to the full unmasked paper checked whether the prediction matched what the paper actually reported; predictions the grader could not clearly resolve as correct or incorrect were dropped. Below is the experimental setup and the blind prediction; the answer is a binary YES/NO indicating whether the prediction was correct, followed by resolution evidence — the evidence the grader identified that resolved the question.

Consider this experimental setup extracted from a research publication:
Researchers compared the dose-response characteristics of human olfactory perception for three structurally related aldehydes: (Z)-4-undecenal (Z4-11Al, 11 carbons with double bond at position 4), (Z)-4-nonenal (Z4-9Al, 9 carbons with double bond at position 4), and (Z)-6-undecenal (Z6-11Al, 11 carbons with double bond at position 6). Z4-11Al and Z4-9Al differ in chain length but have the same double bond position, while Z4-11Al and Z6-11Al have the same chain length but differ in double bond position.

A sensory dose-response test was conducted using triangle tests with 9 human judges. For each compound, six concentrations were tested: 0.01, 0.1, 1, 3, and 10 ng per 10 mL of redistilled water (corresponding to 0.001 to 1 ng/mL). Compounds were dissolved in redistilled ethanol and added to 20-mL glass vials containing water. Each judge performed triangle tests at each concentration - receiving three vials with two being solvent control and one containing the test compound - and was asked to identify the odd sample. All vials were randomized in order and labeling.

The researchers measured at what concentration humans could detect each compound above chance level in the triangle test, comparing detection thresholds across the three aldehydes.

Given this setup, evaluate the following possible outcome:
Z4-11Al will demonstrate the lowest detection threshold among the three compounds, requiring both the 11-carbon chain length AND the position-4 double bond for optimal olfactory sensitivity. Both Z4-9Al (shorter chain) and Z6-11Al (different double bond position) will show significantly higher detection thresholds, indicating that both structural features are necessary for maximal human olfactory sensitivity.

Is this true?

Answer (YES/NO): YES